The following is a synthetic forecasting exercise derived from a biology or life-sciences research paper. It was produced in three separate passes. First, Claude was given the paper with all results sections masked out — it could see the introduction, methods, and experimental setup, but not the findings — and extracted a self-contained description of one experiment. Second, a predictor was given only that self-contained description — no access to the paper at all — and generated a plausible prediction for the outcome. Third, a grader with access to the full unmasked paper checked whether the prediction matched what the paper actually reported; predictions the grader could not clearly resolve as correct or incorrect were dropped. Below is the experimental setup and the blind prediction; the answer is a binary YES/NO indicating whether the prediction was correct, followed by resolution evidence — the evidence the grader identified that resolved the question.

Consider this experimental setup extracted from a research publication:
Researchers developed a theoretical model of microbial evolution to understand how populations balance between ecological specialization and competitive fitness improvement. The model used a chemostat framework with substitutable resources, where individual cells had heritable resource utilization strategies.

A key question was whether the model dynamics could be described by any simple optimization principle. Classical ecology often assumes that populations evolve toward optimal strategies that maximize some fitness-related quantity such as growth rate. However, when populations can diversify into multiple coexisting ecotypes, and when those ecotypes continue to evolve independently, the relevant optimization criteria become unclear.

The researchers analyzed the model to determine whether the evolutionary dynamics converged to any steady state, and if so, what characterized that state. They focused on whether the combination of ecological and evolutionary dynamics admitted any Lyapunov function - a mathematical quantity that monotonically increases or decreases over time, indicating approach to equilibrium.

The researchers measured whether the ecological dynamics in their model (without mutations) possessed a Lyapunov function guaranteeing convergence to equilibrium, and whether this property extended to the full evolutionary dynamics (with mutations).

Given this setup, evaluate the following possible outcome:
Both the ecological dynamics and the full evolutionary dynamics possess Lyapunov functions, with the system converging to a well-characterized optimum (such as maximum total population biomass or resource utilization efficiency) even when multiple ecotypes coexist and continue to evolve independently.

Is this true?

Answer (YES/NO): NO